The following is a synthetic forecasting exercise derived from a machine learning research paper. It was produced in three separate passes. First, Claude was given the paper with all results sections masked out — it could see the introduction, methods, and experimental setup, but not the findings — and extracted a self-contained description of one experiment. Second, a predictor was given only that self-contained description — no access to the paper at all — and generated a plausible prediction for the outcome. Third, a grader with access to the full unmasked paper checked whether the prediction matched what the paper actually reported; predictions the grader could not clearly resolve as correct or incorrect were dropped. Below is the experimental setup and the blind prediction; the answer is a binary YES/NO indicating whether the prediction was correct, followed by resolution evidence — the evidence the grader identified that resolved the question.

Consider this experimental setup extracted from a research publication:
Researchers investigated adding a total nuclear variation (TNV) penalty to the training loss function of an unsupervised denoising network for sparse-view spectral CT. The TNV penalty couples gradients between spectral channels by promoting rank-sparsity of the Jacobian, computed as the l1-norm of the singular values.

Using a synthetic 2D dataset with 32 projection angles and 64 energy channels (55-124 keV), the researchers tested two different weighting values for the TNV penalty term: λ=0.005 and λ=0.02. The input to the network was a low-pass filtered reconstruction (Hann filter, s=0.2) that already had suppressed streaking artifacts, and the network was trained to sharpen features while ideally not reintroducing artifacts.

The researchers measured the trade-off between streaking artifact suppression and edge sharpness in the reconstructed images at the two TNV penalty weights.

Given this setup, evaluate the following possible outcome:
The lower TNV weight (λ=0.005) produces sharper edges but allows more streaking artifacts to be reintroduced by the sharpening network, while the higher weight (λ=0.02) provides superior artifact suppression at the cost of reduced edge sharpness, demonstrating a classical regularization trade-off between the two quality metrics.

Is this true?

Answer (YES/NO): YES